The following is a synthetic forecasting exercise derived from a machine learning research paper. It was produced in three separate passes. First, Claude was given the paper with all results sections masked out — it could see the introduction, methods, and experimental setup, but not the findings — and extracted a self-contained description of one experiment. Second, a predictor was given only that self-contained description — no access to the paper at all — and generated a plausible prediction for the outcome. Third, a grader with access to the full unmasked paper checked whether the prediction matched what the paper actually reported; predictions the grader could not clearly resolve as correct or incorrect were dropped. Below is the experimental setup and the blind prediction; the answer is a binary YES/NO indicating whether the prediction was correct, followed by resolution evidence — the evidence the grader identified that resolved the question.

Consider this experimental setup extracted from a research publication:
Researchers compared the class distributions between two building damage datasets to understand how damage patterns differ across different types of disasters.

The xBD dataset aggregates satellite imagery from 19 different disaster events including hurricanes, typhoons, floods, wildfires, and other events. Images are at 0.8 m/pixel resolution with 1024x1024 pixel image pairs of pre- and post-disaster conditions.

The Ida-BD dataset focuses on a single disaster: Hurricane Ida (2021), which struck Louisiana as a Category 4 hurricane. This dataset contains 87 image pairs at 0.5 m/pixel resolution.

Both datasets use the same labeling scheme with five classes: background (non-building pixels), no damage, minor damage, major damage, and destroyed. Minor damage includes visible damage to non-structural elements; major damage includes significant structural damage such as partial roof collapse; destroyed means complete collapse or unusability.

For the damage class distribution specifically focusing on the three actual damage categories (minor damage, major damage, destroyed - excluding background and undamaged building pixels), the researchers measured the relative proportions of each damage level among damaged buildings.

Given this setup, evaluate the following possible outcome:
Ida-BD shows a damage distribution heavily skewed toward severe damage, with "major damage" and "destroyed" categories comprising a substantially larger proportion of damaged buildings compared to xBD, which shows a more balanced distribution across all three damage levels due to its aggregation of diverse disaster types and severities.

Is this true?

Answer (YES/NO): NO